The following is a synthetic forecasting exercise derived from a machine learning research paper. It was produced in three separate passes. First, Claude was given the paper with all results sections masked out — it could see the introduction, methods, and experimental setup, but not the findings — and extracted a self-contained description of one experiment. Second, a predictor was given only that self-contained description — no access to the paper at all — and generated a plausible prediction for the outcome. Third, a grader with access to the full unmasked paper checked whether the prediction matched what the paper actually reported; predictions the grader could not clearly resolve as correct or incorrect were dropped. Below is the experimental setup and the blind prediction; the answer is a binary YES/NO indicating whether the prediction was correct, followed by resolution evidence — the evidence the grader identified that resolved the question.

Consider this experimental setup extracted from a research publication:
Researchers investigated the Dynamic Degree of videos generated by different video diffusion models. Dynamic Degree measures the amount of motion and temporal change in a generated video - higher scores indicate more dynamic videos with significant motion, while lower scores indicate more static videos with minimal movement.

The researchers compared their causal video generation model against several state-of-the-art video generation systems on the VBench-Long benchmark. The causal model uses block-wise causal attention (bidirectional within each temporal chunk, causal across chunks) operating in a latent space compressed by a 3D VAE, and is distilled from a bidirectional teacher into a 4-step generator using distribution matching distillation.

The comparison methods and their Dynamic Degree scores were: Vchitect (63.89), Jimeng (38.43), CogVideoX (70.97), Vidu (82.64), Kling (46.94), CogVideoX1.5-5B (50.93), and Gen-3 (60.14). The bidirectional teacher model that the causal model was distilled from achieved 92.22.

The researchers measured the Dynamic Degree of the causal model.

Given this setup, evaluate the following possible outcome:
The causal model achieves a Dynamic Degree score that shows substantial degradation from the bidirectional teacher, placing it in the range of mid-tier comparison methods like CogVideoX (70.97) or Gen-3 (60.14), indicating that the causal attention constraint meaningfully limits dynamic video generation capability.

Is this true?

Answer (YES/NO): NO